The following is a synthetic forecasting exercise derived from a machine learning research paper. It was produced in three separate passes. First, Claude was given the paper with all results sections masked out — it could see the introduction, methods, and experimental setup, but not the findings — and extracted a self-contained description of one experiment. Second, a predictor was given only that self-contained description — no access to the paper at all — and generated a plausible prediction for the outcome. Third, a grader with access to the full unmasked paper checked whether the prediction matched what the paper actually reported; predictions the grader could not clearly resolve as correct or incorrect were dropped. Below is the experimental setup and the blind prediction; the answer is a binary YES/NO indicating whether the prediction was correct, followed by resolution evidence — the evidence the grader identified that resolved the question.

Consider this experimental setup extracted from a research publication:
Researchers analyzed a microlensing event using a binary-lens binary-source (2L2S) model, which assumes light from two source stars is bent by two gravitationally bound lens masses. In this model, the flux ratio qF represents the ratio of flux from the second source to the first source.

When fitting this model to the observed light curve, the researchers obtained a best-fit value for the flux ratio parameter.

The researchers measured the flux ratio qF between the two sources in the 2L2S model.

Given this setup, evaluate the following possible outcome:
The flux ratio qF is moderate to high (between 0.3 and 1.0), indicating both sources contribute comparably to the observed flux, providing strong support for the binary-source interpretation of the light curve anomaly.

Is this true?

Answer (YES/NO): NO